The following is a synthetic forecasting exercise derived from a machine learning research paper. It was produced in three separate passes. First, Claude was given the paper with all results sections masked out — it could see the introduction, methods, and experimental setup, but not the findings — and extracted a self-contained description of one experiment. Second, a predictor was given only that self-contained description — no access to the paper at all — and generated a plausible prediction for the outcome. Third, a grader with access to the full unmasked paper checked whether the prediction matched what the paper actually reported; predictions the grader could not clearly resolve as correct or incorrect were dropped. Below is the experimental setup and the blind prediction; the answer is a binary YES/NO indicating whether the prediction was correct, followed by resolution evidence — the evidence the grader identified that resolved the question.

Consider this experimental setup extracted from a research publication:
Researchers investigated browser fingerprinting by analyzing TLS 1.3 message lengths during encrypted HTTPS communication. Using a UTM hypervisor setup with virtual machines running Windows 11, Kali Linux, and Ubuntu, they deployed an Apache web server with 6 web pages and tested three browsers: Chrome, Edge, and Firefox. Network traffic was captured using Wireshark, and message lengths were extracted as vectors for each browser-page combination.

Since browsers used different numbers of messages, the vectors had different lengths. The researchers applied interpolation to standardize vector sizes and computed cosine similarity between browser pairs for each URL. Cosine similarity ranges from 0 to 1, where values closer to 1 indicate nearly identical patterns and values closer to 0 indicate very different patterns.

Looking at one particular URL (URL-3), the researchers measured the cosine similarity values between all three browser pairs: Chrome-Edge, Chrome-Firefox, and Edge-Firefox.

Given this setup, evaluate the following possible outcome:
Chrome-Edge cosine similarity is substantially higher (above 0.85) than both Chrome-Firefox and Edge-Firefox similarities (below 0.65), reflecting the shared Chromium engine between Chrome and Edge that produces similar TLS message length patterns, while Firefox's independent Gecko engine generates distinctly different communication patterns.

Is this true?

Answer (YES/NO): NO